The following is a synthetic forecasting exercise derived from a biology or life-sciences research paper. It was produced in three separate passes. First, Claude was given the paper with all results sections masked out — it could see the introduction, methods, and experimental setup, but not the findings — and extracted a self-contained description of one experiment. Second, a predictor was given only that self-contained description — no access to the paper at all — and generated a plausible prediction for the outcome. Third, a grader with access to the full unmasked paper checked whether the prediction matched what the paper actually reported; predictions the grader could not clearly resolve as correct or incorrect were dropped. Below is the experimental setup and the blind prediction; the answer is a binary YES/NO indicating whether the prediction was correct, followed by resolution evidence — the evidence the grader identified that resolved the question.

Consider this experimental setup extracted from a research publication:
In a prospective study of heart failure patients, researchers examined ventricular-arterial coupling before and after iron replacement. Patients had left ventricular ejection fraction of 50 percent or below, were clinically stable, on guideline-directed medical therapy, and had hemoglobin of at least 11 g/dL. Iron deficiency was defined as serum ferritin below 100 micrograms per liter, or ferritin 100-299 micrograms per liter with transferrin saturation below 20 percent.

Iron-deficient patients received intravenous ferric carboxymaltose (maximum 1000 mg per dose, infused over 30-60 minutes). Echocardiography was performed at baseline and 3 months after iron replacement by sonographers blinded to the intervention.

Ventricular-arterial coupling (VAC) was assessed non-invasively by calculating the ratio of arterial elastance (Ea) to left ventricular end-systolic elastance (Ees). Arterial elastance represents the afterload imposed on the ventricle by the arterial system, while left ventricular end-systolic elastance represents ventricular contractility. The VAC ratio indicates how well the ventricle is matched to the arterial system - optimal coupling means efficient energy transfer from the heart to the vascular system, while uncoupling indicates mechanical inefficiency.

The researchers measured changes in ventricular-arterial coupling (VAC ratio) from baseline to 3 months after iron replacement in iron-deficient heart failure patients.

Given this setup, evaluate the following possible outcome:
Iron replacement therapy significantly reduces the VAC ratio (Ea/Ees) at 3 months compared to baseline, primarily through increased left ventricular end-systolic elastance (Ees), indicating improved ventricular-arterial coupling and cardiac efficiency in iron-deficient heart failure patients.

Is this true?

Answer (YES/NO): NO